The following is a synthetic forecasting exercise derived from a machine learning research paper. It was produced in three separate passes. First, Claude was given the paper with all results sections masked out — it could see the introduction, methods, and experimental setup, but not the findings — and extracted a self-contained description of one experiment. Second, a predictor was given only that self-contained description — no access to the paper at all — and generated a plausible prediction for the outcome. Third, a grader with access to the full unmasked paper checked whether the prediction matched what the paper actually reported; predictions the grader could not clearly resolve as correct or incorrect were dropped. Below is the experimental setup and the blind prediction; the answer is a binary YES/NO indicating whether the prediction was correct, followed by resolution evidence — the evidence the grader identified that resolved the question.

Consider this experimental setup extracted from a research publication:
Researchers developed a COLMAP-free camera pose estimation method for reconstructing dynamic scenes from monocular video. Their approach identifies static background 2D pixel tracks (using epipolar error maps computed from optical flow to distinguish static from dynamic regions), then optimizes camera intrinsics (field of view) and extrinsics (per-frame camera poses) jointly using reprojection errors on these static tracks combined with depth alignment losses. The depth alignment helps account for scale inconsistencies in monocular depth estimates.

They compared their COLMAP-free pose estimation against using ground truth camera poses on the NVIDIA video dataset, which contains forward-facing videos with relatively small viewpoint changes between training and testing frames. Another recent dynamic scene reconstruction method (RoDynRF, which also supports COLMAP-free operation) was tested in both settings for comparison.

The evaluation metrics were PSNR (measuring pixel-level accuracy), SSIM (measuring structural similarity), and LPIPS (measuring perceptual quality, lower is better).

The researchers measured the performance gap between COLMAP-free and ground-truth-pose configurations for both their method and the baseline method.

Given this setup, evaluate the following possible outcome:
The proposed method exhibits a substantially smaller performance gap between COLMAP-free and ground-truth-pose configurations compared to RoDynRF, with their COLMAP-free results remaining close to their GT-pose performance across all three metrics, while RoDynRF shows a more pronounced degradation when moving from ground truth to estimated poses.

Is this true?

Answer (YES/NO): YES